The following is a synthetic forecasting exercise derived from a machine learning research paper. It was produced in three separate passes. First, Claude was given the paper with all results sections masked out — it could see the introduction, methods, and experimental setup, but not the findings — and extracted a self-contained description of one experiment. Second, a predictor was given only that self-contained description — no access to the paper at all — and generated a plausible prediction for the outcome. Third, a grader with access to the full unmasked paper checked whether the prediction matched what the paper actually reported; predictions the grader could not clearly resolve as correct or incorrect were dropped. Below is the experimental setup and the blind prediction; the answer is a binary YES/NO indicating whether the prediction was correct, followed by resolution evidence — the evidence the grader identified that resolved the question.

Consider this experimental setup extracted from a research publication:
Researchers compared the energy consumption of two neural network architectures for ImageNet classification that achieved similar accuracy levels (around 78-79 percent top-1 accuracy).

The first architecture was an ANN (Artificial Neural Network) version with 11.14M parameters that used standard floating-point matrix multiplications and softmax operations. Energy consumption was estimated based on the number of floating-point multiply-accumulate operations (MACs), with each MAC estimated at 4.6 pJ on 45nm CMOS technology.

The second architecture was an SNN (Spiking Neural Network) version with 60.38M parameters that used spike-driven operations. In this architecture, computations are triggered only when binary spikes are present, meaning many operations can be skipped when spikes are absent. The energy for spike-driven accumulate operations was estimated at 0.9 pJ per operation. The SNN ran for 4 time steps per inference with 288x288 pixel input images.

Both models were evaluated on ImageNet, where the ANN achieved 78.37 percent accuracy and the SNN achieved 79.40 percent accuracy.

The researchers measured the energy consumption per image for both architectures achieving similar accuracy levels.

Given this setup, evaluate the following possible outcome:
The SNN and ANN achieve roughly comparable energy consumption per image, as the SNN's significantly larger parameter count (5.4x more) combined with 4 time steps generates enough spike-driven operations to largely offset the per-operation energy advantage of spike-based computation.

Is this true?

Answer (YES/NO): NO